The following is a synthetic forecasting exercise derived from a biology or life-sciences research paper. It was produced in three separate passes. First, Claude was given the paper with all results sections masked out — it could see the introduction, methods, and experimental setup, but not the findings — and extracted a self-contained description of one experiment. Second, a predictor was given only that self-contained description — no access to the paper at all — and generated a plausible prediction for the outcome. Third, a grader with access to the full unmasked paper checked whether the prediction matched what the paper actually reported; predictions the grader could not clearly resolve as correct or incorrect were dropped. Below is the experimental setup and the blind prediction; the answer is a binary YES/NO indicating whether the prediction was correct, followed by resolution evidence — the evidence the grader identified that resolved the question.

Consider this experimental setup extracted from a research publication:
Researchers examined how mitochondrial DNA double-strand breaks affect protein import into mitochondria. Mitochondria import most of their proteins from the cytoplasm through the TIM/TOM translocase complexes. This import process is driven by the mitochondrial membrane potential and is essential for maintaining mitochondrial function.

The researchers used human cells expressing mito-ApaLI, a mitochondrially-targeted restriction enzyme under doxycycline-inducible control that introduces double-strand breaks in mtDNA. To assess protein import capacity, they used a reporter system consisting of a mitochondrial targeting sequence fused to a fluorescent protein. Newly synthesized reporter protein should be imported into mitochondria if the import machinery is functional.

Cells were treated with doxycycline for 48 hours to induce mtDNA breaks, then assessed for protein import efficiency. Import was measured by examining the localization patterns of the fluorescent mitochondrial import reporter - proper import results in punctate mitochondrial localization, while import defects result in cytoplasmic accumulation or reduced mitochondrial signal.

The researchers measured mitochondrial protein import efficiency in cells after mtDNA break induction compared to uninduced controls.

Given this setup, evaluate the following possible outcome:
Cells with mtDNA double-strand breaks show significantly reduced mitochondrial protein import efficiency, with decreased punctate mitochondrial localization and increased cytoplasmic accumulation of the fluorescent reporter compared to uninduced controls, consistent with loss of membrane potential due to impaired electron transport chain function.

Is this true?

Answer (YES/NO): YES